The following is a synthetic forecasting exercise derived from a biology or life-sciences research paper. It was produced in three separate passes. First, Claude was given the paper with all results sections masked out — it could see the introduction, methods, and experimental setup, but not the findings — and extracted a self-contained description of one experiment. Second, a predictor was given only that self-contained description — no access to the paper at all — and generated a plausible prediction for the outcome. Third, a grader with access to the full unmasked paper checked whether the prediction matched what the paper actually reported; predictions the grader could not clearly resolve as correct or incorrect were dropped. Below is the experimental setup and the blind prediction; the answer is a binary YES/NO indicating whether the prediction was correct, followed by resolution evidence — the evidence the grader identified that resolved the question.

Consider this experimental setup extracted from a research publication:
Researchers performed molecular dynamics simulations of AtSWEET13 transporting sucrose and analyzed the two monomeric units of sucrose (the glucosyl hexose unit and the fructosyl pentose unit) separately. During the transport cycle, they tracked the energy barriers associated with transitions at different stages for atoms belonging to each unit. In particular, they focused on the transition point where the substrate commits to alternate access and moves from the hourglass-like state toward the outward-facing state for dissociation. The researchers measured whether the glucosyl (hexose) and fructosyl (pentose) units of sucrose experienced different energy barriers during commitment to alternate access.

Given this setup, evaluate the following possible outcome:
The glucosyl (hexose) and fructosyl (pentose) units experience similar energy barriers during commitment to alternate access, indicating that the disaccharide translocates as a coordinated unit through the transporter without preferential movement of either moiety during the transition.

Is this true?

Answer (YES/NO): NO